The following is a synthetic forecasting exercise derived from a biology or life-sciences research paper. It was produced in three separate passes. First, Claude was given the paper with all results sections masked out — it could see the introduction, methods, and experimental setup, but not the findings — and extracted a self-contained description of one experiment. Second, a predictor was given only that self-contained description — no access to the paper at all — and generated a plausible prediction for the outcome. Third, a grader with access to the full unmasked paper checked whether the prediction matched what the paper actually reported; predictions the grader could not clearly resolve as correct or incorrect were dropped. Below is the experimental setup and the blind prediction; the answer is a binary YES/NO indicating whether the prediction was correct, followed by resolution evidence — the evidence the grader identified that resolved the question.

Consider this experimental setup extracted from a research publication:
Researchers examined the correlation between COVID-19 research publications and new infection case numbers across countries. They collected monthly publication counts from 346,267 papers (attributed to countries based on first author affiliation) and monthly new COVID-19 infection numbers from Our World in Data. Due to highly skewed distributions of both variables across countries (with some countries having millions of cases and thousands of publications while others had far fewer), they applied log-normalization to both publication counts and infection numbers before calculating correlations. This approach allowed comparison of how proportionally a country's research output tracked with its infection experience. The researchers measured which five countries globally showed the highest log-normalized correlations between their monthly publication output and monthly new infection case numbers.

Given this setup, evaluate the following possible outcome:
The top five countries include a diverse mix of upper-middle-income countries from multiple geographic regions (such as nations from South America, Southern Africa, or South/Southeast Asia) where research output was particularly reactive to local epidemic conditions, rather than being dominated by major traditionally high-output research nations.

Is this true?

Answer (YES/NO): NO